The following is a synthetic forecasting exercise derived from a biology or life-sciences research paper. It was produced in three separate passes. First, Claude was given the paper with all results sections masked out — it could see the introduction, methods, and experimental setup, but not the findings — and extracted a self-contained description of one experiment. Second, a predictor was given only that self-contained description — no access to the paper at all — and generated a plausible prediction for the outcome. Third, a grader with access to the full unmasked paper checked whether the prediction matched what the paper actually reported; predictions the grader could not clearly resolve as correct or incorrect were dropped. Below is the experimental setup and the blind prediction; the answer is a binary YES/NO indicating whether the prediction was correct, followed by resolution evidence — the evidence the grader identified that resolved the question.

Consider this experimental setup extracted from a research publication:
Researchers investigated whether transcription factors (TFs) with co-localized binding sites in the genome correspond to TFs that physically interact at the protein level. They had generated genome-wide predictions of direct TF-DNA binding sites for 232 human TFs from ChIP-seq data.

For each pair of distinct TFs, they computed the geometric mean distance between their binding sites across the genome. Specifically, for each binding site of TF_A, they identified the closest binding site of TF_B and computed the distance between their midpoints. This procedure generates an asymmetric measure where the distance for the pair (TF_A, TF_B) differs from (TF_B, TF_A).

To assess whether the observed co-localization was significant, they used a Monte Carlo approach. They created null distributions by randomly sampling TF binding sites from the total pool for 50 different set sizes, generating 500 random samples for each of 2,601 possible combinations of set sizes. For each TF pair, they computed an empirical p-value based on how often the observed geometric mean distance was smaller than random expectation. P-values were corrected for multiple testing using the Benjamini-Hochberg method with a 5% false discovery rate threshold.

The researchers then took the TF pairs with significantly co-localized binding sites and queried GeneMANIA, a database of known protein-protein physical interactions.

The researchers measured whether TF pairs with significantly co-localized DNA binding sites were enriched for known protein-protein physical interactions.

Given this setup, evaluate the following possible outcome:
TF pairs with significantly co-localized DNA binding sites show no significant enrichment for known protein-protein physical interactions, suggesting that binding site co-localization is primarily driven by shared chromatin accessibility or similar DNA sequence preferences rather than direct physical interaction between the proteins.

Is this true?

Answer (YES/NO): NO